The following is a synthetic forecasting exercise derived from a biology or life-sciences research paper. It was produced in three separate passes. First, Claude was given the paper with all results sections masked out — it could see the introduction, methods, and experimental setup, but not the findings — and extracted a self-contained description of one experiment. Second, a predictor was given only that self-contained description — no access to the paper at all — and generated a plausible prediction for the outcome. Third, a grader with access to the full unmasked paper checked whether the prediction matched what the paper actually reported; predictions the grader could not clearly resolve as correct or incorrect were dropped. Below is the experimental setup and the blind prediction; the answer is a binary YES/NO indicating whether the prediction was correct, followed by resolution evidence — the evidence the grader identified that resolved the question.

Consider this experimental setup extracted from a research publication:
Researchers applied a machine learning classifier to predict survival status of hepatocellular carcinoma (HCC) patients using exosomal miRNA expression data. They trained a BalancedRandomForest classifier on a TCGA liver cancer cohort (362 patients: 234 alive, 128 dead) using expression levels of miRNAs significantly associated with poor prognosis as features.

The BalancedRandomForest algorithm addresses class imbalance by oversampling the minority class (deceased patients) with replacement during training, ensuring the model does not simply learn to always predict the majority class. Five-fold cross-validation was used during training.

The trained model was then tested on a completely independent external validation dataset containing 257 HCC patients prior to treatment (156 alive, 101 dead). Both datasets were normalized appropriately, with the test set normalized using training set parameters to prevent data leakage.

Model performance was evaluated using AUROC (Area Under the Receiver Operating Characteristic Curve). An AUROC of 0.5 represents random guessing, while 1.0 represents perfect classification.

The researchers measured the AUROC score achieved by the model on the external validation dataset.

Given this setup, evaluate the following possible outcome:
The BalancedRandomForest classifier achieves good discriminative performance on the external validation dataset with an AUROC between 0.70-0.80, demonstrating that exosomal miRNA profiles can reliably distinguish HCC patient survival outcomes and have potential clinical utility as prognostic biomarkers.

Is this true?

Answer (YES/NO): NO